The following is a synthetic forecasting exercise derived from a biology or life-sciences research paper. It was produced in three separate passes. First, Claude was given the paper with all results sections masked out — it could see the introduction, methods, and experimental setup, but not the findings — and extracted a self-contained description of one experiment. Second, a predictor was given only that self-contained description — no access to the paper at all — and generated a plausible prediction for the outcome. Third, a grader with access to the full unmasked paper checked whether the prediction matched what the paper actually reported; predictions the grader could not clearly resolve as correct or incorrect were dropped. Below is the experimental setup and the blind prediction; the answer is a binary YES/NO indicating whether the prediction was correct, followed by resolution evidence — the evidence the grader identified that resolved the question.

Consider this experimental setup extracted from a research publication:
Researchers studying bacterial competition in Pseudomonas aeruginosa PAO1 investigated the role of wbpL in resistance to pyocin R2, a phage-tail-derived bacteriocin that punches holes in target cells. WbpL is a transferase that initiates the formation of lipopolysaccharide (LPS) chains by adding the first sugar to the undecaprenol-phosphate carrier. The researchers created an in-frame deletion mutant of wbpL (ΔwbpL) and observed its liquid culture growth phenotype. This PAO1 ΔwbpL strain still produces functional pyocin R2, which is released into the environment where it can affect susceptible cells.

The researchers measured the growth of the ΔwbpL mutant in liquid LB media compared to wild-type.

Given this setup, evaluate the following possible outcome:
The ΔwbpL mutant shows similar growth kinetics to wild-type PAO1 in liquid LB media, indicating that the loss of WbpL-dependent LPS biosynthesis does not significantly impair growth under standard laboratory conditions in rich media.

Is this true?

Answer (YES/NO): NO